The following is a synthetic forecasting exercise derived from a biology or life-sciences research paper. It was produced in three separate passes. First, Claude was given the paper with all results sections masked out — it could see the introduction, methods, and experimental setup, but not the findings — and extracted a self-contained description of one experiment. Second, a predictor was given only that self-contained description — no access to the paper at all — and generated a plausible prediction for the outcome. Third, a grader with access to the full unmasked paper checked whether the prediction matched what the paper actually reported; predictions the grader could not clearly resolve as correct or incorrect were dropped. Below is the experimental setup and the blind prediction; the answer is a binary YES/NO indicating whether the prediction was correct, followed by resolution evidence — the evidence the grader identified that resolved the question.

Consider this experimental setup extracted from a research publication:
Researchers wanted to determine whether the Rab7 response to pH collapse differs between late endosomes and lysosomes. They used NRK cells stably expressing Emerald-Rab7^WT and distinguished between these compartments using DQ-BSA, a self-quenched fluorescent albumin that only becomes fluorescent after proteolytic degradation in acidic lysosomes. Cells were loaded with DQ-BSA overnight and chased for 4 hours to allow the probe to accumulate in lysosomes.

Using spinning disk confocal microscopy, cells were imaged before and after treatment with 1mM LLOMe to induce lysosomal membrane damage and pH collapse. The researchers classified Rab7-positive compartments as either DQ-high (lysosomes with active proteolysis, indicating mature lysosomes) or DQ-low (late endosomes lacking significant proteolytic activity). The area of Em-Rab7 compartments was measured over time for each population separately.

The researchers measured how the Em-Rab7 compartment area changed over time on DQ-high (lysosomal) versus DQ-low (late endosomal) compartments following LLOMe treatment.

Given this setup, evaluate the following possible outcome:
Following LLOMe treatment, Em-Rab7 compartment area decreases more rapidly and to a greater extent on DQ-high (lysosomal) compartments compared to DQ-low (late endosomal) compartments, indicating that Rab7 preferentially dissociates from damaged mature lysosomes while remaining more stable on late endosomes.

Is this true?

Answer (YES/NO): NO